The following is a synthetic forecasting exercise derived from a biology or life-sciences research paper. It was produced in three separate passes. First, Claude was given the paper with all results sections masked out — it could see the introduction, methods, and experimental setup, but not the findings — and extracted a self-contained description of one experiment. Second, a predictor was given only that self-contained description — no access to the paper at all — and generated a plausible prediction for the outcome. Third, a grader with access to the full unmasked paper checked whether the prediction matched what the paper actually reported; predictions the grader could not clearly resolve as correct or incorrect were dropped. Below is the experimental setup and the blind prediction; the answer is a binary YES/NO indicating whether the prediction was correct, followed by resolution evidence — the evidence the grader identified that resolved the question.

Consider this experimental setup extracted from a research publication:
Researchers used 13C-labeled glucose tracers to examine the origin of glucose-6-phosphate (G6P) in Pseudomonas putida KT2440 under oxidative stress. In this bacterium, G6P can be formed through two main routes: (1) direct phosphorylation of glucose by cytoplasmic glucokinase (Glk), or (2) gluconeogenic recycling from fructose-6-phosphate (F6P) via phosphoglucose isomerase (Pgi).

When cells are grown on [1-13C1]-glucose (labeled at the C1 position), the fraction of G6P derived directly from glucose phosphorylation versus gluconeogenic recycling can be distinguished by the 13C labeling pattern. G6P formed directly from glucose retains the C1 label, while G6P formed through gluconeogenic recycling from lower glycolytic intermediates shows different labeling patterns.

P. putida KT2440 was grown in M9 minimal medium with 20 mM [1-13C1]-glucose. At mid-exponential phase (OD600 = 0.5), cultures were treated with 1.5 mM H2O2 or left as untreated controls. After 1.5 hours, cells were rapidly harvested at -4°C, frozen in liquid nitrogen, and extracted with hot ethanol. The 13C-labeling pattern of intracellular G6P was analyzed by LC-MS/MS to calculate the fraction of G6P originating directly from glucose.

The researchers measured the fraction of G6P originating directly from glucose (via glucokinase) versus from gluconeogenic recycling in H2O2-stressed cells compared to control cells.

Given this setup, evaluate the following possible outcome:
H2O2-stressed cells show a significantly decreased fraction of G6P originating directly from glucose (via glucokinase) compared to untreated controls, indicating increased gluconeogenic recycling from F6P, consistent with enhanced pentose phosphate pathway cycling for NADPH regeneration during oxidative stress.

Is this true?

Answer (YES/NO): NO